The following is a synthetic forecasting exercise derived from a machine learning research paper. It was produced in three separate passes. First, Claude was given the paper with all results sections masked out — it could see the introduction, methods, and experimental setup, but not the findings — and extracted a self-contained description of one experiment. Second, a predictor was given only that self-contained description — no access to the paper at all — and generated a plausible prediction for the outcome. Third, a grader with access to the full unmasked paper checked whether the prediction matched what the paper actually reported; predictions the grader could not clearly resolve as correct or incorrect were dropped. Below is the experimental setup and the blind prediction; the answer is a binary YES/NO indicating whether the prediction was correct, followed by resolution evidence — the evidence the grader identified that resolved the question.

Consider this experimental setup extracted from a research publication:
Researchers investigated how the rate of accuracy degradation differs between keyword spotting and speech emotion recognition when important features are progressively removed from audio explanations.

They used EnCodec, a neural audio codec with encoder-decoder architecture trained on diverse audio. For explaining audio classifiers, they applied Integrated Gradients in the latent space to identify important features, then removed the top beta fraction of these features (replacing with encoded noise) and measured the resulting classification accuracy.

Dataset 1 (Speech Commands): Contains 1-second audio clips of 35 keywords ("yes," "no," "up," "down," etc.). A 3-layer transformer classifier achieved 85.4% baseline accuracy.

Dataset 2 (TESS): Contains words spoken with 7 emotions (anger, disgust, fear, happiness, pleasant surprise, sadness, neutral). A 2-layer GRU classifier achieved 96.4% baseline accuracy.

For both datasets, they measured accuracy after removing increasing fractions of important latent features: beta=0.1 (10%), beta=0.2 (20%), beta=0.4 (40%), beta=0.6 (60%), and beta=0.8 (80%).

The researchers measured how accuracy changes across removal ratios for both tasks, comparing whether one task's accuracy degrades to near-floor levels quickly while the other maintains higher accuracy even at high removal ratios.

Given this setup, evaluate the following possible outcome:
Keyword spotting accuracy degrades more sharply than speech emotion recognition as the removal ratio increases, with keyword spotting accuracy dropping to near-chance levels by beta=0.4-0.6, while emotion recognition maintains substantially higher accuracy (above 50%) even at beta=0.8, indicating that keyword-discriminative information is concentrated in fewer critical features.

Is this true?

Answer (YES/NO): NO